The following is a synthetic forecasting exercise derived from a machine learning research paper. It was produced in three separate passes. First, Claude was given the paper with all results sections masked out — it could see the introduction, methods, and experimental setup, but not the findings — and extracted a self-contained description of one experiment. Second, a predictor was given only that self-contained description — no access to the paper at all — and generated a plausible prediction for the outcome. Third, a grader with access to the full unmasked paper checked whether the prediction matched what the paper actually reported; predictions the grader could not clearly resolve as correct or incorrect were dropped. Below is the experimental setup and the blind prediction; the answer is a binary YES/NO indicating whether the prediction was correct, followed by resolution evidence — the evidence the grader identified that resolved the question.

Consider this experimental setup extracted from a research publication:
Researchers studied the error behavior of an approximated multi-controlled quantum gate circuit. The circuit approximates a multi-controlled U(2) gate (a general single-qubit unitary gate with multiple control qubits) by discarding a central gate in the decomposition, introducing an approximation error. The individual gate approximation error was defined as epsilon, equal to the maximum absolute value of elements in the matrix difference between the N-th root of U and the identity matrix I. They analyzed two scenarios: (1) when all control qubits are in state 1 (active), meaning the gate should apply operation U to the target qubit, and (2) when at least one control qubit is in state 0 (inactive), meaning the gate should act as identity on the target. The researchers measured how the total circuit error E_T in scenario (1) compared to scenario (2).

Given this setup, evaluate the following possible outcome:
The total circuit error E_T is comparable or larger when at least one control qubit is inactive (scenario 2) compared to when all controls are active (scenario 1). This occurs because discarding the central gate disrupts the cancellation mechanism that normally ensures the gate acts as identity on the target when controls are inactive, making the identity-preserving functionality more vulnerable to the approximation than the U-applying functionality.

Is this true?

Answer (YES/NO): NO